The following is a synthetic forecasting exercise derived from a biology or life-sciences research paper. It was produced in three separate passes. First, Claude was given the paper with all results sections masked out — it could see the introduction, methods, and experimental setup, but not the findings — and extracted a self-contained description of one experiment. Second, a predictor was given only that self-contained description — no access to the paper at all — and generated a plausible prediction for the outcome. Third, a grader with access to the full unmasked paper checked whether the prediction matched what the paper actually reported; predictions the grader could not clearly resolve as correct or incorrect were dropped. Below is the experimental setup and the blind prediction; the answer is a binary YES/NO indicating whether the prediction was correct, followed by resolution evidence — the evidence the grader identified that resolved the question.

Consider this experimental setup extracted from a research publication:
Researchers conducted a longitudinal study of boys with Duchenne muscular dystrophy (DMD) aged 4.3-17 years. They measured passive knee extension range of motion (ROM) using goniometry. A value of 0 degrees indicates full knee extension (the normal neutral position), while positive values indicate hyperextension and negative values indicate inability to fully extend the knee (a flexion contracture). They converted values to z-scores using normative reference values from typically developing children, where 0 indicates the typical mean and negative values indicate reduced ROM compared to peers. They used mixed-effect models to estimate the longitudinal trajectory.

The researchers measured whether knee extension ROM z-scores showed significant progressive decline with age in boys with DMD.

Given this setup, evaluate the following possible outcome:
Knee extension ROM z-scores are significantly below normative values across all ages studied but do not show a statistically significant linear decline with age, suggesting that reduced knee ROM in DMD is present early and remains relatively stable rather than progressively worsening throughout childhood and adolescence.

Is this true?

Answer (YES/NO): NO